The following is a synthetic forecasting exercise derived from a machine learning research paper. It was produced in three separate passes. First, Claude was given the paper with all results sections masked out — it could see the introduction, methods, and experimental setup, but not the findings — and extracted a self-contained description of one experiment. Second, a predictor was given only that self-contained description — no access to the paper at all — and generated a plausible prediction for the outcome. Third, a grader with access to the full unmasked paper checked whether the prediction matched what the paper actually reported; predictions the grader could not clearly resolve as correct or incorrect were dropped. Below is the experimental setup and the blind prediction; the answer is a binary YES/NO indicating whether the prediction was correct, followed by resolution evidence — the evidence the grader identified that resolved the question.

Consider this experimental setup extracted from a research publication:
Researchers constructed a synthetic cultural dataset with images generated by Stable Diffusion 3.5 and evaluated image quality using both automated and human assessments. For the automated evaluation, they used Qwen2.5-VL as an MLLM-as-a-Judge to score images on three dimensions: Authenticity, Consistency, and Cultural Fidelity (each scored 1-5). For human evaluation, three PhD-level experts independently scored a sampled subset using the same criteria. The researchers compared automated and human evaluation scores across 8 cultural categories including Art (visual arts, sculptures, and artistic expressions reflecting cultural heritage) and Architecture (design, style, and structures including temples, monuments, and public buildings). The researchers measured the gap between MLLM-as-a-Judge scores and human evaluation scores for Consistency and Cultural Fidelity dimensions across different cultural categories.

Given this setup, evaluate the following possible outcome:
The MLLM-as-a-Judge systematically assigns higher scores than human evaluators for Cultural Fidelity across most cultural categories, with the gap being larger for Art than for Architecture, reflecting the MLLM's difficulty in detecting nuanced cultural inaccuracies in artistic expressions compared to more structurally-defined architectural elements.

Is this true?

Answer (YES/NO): YES